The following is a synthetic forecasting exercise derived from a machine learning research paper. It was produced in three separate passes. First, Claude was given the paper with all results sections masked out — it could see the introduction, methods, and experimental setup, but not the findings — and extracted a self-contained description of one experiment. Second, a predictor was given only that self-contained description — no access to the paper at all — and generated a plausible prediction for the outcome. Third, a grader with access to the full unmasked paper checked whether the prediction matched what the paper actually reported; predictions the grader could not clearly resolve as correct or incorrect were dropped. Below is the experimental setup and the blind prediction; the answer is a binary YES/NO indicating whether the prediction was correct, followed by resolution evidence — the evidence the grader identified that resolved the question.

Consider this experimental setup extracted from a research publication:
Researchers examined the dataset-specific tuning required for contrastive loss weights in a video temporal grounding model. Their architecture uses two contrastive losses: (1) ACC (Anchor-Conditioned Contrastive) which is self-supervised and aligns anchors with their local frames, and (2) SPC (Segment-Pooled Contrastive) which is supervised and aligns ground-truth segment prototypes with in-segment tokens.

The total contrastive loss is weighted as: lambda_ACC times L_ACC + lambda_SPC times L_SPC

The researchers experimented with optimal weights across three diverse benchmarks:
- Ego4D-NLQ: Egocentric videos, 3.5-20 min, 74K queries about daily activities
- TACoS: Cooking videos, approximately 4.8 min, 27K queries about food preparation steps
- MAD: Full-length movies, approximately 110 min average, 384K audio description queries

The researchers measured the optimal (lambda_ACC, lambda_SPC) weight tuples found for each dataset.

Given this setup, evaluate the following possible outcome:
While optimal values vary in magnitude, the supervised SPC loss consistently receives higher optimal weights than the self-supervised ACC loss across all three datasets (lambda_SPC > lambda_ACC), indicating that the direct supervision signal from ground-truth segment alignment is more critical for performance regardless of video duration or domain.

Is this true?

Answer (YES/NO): NO